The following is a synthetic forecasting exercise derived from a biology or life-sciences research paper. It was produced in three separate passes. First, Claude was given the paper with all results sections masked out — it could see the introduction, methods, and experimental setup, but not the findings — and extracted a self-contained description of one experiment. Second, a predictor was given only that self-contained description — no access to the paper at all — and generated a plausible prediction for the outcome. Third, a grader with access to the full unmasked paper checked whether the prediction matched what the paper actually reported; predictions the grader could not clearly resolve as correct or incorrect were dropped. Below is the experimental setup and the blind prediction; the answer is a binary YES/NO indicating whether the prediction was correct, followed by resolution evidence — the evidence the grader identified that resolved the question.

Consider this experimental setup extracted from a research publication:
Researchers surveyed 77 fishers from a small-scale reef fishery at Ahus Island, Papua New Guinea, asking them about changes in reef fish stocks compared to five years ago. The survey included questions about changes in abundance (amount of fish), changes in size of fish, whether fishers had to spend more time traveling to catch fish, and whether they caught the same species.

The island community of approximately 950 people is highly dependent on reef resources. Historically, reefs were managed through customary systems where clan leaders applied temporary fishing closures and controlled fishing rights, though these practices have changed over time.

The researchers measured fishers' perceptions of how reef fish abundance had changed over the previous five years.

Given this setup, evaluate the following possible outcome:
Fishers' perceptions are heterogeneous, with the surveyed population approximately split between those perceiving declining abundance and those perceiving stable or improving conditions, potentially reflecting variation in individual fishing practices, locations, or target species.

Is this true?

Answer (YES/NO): NO